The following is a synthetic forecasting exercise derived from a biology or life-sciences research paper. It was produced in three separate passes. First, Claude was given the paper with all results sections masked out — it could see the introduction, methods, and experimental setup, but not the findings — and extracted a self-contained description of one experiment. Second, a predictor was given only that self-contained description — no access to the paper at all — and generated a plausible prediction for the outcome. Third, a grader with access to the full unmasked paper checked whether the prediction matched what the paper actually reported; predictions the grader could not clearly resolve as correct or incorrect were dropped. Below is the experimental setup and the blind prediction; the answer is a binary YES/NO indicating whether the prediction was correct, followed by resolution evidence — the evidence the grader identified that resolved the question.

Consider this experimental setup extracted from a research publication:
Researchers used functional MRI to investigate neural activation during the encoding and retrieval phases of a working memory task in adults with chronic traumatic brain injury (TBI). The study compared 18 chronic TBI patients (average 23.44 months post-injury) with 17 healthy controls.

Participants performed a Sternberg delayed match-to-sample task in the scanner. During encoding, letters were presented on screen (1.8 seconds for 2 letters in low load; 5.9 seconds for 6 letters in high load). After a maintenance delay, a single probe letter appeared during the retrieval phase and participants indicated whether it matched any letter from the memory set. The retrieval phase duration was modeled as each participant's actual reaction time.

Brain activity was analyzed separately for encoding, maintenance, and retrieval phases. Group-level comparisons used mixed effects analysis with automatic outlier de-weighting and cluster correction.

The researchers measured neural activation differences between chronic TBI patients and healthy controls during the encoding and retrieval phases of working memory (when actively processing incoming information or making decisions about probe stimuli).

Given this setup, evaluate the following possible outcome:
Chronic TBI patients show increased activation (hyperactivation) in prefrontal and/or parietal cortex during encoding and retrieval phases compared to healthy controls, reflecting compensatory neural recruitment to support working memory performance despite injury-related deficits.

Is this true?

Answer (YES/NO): NO